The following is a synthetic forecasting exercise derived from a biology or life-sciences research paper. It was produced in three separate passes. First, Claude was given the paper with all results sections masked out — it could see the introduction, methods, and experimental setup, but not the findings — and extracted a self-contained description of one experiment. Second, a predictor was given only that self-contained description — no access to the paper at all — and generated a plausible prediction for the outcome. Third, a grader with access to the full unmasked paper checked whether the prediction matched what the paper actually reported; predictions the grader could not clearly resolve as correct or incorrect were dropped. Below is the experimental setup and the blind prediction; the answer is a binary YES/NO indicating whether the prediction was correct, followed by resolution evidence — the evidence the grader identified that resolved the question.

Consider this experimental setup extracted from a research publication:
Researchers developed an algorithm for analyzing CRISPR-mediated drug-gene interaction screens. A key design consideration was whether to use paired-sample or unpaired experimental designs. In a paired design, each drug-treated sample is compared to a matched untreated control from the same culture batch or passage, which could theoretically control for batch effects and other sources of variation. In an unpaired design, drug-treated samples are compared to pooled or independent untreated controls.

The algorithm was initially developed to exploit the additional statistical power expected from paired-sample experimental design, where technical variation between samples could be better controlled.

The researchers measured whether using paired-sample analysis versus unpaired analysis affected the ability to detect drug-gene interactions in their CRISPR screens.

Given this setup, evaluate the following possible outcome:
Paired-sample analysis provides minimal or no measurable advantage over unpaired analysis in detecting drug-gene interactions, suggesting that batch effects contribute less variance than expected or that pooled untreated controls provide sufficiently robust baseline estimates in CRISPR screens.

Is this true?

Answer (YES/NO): YES